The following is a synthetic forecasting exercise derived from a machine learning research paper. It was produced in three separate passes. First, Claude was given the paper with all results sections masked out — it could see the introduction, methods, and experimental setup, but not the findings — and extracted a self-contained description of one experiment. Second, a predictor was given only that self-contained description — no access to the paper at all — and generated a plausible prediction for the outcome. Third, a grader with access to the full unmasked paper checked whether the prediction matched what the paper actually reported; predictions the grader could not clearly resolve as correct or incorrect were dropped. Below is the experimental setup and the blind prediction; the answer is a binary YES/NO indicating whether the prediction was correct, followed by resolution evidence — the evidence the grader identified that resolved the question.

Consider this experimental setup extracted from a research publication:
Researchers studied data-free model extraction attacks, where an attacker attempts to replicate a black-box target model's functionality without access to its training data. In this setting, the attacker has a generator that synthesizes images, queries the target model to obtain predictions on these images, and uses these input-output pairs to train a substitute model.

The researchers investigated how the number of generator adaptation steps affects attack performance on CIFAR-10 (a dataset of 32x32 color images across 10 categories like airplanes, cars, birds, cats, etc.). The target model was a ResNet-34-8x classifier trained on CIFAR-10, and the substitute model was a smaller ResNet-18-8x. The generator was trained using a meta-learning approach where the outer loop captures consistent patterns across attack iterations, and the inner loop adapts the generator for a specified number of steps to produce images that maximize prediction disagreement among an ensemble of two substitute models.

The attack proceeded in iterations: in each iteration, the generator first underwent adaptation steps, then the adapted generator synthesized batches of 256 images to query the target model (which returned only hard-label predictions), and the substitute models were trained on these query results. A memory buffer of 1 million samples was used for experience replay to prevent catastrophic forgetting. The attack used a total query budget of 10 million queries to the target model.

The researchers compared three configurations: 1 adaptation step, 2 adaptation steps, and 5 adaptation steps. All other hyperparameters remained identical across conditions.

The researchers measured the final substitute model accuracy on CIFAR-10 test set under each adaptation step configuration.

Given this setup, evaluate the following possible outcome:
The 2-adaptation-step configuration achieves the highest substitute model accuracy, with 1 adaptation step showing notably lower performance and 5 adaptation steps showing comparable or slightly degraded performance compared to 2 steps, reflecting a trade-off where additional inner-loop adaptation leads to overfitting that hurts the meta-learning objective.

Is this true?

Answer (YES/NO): YES